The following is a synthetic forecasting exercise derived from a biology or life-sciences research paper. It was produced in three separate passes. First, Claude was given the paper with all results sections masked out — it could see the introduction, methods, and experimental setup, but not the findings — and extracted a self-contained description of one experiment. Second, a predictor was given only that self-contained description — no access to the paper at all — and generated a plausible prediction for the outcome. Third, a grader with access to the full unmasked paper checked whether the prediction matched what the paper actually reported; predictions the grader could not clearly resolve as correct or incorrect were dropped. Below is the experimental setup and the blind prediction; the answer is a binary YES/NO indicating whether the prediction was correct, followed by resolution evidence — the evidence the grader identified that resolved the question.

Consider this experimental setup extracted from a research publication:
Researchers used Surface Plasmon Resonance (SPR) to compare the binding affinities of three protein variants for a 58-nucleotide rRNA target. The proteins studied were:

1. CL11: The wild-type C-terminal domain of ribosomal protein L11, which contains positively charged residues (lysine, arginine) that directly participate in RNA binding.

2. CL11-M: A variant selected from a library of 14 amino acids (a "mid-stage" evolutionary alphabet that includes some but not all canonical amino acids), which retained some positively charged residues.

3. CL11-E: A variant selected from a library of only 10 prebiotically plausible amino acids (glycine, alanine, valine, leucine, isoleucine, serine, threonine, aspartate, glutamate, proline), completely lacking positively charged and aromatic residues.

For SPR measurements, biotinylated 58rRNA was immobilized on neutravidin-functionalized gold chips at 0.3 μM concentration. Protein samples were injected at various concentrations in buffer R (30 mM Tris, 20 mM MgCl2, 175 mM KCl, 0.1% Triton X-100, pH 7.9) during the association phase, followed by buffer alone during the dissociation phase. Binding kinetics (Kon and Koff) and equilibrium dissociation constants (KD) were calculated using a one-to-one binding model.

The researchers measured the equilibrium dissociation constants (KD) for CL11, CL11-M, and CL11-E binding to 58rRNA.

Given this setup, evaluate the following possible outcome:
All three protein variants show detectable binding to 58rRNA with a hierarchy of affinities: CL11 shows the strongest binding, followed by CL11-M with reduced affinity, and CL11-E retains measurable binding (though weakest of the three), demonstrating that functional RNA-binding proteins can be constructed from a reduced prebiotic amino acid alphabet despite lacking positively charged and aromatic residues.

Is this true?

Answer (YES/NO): YES